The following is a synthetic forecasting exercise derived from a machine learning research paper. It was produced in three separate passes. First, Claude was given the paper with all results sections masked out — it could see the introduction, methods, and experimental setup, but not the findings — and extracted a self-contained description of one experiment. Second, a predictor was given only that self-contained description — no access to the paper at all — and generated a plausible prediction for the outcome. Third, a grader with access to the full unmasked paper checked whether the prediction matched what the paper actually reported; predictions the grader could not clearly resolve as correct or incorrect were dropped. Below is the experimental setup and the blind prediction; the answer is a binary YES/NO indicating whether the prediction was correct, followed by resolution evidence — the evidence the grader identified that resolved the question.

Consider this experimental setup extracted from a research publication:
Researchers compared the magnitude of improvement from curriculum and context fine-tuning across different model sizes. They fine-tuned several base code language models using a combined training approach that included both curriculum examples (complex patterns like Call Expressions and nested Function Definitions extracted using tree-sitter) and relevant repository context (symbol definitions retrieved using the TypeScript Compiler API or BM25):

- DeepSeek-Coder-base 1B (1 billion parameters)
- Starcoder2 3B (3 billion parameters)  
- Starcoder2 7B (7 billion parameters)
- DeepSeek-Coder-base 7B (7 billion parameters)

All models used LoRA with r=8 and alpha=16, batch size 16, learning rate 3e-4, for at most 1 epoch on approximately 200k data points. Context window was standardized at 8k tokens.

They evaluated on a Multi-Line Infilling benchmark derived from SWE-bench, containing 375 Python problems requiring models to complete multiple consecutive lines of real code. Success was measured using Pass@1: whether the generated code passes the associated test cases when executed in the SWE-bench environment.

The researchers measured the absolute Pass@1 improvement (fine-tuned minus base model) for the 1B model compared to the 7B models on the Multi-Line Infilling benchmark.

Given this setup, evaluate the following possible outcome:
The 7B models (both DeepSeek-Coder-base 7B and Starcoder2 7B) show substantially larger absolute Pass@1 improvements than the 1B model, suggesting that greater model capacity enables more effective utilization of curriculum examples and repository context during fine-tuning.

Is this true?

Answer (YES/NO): NO